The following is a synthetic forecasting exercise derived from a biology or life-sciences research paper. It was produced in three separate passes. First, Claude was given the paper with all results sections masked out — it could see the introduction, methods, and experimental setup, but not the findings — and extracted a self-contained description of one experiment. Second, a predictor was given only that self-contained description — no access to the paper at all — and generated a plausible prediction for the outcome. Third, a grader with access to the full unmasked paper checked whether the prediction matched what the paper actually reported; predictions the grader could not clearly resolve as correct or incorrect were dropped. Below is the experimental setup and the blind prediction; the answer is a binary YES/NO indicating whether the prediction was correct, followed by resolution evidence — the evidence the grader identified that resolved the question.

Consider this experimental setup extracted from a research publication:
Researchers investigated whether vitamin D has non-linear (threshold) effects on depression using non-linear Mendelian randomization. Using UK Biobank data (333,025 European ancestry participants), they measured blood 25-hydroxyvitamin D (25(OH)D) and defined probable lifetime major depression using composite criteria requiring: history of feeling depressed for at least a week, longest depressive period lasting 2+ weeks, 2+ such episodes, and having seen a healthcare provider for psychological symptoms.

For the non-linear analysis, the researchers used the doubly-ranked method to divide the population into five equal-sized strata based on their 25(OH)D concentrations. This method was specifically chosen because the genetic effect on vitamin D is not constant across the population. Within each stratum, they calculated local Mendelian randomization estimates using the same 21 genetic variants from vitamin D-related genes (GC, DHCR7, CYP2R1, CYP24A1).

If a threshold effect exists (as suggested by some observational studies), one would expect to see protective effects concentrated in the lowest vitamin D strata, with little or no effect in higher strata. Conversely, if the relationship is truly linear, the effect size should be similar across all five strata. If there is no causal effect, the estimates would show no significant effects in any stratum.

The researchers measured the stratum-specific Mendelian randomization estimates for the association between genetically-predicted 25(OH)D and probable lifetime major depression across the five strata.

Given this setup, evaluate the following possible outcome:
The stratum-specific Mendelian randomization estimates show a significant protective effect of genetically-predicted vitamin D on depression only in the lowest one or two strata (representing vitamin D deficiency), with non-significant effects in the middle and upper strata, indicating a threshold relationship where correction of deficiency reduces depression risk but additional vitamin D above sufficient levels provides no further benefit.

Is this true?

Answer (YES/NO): YES